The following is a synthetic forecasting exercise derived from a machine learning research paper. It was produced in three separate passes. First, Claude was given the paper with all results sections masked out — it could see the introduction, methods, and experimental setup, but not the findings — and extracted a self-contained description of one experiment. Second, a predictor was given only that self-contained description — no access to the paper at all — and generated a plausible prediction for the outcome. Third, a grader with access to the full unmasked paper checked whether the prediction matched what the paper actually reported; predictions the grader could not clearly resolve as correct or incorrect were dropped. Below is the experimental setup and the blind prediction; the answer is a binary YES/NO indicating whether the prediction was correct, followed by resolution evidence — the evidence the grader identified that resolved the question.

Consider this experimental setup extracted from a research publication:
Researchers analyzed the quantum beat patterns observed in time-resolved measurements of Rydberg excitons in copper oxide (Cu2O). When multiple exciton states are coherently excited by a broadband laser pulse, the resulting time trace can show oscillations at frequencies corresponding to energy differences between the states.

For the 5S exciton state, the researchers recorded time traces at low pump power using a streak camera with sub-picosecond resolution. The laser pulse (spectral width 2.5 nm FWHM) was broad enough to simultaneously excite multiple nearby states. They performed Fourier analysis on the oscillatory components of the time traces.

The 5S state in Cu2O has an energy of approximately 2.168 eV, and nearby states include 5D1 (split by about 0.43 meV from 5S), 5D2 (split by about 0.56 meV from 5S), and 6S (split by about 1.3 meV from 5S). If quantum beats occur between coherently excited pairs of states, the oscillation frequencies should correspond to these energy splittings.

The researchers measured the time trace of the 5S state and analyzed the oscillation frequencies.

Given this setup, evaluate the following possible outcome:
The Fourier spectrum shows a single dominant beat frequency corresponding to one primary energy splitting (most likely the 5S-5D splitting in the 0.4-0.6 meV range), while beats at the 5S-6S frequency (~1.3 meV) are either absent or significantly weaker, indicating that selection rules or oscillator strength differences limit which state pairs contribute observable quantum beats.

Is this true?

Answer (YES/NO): YES